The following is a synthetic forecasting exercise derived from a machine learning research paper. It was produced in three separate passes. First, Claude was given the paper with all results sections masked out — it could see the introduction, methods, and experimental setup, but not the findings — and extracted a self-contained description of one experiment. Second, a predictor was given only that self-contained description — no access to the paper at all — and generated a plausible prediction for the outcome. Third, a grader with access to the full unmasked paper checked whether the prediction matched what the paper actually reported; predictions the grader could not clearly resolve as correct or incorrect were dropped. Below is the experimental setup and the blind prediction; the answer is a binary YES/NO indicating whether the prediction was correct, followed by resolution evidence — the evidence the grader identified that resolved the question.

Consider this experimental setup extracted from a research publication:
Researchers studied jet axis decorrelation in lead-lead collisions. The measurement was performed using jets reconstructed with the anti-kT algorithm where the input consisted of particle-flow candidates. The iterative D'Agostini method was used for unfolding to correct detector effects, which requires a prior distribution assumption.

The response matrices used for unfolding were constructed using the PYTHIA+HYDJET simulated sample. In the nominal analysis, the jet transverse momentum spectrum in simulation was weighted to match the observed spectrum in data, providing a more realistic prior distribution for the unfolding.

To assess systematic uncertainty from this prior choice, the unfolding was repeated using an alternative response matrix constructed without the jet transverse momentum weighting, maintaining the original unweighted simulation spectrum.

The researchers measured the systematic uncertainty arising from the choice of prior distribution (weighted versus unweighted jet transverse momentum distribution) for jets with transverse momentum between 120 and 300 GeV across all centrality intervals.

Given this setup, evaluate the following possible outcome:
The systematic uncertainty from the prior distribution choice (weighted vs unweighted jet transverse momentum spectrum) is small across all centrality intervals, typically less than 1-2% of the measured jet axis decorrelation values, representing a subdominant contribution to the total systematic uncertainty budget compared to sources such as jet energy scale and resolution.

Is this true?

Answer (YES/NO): YES